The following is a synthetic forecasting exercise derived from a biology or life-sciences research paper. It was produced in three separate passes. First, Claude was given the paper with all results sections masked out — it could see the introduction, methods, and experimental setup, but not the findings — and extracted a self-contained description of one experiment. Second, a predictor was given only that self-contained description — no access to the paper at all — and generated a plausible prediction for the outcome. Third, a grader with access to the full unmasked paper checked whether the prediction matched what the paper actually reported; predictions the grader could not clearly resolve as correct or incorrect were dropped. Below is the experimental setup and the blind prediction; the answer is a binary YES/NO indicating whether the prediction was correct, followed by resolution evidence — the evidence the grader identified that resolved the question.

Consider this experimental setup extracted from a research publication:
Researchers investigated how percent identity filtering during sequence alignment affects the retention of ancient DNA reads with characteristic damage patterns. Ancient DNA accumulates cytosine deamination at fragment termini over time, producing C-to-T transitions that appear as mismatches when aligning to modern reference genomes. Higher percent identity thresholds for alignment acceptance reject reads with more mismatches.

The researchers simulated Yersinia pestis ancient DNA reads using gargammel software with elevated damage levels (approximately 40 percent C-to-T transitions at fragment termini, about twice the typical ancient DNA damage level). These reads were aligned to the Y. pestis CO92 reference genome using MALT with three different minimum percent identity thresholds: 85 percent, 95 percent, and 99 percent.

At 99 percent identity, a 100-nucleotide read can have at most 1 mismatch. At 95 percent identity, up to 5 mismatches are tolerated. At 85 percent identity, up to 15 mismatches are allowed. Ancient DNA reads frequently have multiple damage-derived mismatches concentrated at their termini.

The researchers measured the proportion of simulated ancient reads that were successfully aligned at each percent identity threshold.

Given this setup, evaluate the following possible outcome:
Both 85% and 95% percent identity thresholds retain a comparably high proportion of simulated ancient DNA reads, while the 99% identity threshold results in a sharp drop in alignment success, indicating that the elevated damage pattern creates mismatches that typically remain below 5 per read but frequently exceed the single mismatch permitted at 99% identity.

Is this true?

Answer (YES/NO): YES